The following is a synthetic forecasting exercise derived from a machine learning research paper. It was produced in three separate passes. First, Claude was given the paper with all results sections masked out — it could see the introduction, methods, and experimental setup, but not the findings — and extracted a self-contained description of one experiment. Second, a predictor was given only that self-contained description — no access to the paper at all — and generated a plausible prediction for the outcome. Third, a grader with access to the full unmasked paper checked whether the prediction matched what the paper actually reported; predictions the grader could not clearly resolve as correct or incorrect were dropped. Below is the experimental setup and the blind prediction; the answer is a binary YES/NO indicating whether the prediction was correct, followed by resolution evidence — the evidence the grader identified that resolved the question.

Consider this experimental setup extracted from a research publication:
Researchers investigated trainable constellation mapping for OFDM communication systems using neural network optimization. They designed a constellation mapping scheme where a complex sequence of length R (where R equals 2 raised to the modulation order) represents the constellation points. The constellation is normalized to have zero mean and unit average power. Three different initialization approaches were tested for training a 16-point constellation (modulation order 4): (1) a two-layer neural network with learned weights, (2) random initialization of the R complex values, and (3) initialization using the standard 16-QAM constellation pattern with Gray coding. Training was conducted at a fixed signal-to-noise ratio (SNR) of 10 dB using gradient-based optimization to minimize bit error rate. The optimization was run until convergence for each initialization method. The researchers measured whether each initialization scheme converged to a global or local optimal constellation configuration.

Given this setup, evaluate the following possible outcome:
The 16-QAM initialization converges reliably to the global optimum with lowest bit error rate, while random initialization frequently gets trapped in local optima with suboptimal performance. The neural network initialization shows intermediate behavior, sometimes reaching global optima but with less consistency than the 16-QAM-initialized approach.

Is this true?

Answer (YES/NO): NO